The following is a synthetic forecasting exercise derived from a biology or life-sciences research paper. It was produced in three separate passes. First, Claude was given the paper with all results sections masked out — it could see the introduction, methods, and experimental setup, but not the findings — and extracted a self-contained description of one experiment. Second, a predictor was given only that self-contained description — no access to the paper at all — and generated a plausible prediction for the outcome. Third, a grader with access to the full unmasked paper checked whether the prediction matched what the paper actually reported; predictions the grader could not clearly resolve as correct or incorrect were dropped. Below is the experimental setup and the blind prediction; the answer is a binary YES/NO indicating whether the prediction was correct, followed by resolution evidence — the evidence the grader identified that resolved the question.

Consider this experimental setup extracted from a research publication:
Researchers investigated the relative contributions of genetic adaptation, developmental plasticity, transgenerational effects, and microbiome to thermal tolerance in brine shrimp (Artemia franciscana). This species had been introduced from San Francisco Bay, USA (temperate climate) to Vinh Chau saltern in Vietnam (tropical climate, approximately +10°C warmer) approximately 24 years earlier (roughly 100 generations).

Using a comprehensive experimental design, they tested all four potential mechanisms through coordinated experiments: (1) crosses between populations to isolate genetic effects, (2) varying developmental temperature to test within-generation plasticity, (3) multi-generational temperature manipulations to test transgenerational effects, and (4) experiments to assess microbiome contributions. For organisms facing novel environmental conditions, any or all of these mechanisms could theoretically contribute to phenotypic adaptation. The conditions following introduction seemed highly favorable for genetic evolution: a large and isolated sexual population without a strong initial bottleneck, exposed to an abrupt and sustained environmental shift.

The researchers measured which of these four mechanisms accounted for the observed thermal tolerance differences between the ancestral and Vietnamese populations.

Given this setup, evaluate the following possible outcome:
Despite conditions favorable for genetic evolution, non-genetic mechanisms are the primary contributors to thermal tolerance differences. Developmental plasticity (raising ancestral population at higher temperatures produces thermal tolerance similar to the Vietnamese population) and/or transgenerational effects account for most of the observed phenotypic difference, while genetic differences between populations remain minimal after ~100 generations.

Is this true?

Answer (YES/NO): YES